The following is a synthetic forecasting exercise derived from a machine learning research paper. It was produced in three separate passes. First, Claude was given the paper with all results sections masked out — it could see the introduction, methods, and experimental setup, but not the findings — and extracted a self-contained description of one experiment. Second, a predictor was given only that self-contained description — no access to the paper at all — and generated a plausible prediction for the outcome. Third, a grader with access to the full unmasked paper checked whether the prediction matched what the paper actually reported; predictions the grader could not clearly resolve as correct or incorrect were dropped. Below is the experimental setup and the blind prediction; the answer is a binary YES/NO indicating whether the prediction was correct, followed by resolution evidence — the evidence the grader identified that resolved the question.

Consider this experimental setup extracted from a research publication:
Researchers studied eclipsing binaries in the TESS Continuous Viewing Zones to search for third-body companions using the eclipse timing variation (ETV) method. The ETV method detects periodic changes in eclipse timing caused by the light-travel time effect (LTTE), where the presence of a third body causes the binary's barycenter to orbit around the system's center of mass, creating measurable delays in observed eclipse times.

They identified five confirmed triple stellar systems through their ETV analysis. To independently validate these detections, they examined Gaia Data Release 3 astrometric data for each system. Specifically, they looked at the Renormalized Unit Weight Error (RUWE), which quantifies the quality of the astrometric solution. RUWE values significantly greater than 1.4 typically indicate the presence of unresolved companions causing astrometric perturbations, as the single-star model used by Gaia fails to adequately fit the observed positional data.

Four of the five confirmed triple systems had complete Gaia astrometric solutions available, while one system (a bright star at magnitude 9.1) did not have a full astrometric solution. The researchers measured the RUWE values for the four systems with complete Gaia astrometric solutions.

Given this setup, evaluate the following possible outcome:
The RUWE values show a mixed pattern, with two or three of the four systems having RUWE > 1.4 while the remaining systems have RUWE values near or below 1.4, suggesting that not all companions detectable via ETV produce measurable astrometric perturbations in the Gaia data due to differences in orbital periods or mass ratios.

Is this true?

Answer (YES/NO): NO